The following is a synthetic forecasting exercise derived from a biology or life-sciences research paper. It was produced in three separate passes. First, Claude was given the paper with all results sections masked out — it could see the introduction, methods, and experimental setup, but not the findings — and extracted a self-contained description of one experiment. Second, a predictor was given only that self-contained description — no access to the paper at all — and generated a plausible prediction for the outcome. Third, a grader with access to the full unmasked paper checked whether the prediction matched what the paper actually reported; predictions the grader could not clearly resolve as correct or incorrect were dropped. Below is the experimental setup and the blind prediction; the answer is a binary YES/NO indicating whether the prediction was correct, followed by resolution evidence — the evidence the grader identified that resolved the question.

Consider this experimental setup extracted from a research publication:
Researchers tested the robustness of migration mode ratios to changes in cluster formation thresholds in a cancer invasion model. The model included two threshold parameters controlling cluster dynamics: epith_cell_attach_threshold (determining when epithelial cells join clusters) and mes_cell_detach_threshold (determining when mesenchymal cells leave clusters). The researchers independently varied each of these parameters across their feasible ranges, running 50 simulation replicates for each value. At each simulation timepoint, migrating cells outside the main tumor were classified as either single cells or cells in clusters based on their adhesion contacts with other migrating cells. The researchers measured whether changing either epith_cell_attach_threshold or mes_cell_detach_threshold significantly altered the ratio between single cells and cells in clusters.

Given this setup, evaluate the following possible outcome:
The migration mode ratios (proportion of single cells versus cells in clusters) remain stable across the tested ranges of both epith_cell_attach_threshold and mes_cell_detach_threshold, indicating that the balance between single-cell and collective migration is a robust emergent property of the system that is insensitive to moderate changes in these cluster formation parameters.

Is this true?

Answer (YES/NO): YES